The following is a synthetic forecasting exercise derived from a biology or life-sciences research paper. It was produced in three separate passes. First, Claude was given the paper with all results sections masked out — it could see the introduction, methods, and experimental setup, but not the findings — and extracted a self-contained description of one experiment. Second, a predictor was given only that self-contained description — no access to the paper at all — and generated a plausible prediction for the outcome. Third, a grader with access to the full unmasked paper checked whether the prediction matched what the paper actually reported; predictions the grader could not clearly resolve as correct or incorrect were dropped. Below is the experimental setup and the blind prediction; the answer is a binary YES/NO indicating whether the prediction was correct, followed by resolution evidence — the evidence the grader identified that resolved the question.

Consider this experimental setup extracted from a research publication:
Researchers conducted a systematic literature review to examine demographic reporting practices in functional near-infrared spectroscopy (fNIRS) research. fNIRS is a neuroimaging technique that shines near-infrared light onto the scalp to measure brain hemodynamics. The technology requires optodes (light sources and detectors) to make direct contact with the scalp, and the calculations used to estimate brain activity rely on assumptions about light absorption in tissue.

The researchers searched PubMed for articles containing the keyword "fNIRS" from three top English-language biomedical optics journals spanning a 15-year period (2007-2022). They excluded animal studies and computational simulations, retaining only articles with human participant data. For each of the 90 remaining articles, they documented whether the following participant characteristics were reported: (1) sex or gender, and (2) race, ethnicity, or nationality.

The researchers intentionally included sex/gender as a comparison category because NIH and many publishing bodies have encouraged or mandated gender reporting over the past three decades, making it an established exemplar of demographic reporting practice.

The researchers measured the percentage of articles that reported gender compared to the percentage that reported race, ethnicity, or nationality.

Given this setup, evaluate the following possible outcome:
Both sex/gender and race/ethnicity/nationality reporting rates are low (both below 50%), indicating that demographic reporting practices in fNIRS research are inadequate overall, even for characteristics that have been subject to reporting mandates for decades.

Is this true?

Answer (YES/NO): NO